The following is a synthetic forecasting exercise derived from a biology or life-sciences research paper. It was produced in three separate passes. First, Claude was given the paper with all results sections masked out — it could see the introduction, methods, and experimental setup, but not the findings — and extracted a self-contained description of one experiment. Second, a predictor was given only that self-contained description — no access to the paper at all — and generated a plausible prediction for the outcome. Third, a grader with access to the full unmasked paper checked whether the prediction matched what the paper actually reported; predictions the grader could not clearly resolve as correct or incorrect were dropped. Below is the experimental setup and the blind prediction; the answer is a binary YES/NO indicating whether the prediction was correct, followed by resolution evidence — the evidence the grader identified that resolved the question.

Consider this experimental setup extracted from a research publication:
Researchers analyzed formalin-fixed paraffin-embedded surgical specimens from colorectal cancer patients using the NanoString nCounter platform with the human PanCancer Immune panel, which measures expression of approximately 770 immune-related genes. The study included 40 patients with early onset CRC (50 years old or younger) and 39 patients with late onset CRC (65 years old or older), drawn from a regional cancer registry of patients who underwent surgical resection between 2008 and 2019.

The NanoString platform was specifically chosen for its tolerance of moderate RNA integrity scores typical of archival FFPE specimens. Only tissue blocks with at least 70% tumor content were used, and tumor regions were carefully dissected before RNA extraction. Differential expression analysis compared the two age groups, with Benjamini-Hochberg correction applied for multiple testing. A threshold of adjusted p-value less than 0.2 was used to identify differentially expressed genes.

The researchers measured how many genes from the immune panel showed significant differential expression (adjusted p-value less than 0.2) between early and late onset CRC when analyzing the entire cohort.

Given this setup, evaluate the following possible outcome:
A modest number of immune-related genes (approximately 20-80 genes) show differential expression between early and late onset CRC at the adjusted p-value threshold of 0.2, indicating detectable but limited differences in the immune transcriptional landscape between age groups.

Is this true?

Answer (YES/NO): NO